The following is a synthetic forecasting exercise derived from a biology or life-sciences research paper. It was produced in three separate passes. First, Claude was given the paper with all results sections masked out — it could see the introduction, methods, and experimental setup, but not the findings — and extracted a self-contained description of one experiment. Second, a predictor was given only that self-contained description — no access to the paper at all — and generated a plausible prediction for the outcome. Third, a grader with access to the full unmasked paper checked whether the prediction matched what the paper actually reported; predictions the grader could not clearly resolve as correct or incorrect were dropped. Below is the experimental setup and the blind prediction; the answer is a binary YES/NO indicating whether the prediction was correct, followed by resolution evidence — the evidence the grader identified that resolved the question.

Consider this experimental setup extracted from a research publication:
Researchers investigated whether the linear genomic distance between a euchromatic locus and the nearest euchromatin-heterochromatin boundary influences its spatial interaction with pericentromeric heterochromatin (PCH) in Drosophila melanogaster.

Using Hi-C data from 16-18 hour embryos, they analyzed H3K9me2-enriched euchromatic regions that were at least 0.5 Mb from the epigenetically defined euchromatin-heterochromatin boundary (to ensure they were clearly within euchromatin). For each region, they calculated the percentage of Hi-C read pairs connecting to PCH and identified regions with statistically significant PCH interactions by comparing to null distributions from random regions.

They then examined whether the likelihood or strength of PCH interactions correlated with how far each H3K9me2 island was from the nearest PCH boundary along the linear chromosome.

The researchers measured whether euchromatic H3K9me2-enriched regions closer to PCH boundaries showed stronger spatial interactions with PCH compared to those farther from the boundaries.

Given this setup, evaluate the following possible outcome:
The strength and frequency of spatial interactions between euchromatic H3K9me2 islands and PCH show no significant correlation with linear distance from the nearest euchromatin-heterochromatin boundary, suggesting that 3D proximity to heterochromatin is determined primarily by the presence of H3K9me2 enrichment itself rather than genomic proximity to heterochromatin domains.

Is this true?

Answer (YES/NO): NO